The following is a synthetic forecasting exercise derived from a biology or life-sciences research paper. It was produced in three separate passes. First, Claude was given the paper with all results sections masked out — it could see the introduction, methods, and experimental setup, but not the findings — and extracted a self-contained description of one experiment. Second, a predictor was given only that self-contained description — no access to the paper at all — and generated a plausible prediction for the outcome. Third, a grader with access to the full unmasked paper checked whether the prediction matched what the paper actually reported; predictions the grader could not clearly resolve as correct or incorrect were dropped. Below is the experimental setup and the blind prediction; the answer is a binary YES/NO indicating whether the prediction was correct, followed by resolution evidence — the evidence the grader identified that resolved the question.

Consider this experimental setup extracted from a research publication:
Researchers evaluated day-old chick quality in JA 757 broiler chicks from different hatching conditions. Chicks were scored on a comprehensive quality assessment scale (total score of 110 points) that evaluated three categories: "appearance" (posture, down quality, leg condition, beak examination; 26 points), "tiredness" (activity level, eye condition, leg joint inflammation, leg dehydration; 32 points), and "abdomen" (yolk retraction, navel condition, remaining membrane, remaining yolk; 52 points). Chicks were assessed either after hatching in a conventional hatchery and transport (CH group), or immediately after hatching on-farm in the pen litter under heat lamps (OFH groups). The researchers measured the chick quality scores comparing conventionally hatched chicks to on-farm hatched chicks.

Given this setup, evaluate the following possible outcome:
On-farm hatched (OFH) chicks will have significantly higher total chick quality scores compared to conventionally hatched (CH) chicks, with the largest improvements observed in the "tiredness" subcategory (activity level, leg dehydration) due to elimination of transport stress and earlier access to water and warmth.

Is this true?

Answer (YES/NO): NO